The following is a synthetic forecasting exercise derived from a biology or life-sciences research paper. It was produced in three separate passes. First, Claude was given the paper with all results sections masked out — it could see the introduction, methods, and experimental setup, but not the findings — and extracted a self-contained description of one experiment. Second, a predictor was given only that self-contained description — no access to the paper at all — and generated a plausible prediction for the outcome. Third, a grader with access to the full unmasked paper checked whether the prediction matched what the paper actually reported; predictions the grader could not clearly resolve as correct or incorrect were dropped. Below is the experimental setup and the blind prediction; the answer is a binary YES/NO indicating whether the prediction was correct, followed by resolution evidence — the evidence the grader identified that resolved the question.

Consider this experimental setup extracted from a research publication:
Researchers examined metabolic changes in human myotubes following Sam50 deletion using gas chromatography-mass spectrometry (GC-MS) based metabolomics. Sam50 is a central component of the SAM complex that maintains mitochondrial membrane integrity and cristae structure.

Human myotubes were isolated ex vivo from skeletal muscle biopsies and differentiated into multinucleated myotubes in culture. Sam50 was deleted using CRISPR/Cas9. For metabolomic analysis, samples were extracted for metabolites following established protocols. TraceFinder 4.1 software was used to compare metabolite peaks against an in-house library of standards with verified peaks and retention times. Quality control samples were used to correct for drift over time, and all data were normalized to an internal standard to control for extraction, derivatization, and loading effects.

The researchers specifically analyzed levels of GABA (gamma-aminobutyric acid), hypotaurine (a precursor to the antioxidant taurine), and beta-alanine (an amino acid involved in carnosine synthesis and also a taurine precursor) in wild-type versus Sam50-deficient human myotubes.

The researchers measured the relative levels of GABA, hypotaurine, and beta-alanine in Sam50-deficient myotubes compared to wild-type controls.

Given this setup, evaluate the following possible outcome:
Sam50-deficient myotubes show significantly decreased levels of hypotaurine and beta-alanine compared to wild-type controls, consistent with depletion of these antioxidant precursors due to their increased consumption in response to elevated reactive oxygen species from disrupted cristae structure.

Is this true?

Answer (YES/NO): YES